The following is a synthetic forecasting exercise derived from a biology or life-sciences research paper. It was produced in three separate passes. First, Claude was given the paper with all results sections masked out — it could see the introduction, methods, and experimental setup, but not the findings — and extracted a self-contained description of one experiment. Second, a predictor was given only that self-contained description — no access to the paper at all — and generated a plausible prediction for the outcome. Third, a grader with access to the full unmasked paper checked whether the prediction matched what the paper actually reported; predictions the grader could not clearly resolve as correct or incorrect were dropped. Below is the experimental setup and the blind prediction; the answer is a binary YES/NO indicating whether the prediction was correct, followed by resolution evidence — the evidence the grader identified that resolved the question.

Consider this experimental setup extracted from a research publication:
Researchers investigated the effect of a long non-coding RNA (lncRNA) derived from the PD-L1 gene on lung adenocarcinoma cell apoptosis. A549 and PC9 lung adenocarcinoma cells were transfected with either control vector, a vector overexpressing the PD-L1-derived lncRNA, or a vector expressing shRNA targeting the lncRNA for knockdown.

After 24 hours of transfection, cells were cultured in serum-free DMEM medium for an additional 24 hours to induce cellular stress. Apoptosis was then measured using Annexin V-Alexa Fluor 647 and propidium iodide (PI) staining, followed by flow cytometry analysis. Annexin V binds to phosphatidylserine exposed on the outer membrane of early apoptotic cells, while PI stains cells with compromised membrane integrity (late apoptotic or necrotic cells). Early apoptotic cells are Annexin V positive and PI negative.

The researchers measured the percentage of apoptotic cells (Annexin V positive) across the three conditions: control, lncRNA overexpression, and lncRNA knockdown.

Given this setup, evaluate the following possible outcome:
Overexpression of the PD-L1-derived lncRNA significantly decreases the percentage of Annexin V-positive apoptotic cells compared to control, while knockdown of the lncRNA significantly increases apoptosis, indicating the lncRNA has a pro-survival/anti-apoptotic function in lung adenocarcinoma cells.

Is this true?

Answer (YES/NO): YES